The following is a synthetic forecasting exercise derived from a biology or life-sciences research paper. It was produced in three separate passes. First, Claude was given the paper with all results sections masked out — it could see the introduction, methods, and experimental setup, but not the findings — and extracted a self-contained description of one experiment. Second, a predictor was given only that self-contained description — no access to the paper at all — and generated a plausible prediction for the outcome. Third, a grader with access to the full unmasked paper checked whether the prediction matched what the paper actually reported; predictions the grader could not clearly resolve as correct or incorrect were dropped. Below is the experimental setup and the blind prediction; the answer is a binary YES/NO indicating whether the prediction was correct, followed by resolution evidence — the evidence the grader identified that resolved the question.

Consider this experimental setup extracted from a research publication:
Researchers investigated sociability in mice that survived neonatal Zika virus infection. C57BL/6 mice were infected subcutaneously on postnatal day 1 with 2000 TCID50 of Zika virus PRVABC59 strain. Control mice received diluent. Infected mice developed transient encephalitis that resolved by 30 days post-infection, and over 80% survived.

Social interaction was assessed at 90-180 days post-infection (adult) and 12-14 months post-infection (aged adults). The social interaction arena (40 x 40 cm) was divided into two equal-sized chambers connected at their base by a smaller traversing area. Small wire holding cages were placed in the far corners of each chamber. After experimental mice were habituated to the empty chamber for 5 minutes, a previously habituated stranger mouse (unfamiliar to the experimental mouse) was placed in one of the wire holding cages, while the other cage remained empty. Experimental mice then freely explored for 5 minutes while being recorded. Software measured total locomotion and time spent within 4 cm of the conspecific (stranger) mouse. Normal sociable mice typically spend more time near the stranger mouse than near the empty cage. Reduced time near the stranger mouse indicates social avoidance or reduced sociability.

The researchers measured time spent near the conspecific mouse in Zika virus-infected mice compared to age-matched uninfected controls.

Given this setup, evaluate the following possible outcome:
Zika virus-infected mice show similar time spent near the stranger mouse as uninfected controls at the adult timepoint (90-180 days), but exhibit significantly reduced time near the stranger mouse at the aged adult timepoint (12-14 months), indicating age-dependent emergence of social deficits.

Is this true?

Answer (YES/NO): NO